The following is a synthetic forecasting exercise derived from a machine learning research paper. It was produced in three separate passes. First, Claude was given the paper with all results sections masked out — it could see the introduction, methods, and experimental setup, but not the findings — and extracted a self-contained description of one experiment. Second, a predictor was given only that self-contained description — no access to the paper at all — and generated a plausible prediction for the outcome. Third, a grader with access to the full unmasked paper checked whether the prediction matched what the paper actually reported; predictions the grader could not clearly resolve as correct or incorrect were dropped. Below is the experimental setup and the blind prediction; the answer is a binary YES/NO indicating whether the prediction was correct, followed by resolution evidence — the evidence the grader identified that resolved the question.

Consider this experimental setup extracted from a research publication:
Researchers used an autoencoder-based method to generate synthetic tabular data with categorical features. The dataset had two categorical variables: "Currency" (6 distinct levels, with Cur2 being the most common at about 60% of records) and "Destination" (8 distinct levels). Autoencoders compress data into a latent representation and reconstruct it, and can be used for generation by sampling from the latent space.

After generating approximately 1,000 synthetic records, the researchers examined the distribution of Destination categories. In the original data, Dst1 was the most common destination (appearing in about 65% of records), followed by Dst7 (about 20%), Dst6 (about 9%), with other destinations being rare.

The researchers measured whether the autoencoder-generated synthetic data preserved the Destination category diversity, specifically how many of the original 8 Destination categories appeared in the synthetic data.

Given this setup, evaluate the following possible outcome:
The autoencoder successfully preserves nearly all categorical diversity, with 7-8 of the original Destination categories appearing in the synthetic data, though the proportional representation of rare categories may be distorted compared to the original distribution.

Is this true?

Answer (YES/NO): NO